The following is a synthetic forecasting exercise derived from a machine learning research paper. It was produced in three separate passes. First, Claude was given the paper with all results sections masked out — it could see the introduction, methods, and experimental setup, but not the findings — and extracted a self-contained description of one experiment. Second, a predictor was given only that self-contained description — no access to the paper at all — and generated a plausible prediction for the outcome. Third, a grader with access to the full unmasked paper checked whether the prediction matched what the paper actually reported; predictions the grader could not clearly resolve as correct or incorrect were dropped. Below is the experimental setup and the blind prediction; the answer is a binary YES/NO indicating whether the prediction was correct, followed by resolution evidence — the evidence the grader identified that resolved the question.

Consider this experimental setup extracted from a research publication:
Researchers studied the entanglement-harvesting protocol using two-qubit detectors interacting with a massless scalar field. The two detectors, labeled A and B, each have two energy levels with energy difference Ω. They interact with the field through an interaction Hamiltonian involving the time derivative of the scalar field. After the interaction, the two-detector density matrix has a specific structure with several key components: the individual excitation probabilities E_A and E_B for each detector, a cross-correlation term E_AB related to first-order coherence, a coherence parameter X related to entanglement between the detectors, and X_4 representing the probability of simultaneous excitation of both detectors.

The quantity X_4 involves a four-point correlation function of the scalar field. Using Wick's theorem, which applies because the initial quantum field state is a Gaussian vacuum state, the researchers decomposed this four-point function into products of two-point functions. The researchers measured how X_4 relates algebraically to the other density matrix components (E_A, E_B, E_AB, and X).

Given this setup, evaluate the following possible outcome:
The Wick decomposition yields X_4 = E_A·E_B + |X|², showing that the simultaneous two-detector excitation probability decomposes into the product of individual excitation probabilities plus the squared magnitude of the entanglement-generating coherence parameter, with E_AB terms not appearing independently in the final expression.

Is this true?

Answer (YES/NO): NO